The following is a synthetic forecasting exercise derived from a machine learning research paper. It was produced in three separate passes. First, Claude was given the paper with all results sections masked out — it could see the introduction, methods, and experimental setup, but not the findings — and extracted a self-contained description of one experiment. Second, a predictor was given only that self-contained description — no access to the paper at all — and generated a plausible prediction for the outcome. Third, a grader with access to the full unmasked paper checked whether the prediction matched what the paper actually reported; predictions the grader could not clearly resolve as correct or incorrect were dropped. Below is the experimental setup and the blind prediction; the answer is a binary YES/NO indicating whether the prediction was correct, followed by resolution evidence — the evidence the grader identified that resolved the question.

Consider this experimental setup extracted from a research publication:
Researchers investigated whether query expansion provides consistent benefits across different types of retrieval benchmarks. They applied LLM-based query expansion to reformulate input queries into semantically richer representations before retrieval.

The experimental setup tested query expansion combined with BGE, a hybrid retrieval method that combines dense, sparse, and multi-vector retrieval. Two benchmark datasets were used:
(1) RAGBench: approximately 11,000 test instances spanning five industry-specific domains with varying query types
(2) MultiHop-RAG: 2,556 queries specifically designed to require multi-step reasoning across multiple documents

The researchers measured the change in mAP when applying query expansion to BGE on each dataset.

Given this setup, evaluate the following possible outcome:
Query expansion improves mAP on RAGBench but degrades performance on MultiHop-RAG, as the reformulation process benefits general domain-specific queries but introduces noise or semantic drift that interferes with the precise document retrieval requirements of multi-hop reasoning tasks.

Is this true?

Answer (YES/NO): NO